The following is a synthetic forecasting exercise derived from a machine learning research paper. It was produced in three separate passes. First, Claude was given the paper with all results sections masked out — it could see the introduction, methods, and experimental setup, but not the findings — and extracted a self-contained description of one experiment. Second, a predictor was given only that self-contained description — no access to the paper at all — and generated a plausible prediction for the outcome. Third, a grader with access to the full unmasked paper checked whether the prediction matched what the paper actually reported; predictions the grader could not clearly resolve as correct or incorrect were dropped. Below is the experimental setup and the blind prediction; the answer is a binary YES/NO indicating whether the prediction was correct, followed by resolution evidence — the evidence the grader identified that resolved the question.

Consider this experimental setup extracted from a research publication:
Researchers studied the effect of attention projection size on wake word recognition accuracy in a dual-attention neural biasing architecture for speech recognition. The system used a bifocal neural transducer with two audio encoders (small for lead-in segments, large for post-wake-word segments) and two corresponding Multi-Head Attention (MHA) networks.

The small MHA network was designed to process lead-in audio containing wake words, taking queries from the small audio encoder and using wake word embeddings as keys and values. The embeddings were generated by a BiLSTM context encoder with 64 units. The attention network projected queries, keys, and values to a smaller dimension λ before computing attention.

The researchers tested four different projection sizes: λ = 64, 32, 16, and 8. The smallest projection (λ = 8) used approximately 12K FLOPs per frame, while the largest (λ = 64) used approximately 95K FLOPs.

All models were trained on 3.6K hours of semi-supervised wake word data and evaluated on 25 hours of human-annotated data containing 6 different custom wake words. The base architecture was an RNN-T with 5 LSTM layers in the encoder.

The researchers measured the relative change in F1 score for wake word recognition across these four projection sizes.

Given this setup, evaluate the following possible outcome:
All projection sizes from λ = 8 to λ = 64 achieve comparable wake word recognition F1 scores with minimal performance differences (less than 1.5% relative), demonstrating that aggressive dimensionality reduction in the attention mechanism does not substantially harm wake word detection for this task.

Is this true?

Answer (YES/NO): NO